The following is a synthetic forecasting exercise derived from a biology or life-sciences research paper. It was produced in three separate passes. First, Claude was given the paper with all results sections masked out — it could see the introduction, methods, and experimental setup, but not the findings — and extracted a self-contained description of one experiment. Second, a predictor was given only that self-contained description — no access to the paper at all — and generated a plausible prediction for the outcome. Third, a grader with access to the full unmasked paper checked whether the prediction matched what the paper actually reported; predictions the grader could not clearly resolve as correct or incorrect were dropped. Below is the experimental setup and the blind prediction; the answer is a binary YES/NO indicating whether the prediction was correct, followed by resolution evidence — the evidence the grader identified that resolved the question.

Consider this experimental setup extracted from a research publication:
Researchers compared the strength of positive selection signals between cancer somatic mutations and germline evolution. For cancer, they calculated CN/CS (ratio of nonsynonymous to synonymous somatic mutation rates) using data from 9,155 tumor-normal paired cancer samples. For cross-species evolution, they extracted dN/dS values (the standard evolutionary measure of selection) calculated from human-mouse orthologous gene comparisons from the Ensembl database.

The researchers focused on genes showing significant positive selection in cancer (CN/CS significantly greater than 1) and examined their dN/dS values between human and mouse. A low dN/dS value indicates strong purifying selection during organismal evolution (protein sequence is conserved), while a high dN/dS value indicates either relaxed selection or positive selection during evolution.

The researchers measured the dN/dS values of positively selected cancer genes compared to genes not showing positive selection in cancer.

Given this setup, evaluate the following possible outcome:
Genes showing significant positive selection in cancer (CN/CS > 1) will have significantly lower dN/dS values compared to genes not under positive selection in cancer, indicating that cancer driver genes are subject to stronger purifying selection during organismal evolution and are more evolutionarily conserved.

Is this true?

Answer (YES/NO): YES